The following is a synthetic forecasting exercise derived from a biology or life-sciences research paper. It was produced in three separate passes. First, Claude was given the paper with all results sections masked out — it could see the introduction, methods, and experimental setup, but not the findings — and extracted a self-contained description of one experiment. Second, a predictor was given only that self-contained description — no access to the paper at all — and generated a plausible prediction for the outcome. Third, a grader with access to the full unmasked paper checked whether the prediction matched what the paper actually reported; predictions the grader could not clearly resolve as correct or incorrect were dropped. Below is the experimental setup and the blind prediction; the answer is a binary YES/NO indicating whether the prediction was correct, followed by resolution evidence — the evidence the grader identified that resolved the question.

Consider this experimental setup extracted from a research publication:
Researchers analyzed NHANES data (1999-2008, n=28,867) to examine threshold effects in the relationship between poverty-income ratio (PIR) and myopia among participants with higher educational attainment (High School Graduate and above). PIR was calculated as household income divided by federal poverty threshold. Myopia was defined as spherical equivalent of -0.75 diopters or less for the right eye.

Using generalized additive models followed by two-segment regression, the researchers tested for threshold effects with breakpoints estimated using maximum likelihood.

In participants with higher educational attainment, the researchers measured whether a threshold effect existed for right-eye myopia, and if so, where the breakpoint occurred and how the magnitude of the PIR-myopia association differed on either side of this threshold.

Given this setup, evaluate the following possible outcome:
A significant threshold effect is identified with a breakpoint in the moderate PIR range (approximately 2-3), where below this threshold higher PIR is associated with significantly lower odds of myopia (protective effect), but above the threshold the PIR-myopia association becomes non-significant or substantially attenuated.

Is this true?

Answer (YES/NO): NO